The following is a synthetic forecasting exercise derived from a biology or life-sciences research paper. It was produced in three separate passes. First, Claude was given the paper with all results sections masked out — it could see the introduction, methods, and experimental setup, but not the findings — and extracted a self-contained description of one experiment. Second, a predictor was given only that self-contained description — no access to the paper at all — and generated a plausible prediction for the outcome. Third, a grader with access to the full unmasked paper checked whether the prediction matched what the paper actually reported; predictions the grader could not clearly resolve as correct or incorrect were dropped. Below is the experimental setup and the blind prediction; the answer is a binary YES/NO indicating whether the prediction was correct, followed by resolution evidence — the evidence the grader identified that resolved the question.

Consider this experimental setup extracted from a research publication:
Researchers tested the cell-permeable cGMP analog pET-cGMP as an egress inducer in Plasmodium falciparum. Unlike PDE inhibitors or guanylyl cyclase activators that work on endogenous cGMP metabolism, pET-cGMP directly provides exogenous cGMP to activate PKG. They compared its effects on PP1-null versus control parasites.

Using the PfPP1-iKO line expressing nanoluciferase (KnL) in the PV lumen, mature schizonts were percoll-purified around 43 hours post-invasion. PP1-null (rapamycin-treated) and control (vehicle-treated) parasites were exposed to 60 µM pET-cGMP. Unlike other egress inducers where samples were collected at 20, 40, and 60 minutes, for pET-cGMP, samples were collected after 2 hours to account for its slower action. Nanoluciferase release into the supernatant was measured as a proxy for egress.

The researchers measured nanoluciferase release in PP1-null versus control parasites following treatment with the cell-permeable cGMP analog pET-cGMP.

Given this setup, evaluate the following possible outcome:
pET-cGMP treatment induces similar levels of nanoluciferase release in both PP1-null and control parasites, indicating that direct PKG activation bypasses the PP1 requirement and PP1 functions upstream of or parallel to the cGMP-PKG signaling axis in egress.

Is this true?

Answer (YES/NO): NO